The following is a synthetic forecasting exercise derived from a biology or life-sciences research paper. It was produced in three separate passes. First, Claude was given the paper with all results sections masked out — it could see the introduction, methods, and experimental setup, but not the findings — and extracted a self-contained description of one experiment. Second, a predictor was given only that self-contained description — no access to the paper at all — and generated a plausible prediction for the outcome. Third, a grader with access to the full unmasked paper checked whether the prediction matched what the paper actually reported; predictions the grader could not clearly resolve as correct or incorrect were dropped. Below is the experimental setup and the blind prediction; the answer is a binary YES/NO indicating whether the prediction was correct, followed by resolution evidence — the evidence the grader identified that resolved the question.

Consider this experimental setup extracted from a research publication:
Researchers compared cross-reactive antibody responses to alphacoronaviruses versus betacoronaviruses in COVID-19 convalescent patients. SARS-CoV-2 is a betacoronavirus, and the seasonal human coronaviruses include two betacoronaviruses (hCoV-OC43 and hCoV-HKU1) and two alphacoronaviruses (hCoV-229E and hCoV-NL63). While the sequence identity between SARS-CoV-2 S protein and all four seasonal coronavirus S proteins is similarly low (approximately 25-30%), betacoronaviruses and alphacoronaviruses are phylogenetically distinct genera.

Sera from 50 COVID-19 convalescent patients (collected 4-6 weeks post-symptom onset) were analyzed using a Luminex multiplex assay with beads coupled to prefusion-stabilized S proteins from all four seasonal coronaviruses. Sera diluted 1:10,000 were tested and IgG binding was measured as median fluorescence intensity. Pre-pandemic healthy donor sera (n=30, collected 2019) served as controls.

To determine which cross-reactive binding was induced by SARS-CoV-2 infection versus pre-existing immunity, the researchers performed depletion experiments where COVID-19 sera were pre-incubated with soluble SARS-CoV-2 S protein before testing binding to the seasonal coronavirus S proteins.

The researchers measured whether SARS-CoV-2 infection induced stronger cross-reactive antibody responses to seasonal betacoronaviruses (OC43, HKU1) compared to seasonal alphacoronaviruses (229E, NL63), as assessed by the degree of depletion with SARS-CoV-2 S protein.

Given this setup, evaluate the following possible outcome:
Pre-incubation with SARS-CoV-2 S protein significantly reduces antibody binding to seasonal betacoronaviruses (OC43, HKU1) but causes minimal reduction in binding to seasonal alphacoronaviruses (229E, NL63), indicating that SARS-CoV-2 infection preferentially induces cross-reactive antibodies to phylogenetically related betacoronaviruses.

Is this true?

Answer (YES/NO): NO